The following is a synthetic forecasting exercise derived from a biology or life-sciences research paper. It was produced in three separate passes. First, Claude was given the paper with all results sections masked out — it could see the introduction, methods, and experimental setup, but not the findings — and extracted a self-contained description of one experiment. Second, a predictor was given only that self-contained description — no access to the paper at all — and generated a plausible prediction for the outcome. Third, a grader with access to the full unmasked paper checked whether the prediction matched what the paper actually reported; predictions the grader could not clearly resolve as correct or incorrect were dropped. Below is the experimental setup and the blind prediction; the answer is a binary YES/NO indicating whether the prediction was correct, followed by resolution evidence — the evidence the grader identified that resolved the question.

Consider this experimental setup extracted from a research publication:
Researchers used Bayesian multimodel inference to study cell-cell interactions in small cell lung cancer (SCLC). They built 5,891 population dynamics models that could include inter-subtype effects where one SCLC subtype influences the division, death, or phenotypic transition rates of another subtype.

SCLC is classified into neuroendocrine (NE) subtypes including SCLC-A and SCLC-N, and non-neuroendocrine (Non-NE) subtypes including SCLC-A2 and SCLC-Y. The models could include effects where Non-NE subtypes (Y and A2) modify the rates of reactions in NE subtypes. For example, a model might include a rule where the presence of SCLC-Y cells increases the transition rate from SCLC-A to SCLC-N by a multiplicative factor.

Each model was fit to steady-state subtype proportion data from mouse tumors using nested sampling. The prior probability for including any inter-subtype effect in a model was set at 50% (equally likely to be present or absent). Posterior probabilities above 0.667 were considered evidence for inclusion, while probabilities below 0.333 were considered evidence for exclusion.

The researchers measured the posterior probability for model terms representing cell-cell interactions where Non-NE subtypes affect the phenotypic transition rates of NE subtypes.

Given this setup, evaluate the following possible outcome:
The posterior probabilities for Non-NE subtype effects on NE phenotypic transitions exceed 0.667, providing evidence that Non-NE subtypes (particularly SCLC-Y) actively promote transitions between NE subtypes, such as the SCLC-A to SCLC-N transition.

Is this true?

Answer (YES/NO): NO